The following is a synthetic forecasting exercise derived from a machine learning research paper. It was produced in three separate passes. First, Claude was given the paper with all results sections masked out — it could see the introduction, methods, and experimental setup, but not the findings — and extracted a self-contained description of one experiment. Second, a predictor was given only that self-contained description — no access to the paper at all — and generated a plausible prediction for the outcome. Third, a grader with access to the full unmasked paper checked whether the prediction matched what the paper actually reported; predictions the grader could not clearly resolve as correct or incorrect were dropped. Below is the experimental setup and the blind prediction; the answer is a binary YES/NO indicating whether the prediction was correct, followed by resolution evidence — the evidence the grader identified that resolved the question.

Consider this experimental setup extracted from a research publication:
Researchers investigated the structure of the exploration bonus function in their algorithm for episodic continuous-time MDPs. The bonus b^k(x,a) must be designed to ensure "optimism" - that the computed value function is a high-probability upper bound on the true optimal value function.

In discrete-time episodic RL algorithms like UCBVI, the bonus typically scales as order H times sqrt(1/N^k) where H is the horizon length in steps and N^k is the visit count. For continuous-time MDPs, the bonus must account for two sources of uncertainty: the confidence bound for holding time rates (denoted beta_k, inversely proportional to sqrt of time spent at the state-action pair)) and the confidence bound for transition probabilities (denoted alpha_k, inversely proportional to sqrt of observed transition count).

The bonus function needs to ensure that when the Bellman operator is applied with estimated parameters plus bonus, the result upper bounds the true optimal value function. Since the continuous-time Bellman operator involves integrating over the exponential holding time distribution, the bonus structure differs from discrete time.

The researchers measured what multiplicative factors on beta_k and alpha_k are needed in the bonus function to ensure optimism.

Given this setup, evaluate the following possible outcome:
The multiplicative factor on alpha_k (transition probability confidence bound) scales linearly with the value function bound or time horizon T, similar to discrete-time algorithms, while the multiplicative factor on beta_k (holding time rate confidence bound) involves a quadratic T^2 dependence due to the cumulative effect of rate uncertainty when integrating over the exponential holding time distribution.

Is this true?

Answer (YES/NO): YES